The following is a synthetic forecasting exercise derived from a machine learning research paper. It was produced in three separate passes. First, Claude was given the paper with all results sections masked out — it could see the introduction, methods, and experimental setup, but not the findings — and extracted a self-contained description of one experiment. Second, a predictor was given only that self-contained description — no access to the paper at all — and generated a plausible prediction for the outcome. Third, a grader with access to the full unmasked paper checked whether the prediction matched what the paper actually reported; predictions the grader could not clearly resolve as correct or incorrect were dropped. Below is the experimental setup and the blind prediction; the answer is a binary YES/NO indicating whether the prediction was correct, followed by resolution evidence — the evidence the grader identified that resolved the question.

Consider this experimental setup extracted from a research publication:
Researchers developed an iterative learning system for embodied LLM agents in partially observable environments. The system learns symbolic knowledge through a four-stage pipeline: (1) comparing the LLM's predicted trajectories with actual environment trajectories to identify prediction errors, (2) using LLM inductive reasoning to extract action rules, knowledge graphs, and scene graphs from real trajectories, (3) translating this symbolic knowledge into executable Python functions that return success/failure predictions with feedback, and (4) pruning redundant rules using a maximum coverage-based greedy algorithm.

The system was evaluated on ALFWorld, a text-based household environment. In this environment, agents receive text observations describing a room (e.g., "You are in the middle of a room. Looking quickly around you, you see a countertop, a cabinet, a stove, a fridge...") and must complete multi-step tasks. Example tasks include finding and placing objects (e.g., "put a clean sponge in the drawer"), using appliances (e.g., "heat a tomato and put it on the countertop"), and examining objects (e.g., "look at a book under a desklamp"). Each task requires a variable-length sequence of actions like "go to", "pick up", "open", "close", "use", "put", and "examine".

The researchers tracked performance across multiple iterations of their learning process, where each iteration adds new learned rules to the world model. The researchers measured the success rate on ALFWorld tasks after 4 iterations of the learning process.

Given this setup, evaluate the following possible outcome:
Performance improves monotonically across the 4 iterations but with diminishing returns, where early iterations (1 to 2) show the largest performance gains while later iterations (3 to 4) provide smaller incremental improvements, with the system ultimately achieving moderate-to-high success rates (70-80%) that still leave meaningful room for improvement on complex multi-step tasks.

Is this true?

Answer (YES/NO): NO